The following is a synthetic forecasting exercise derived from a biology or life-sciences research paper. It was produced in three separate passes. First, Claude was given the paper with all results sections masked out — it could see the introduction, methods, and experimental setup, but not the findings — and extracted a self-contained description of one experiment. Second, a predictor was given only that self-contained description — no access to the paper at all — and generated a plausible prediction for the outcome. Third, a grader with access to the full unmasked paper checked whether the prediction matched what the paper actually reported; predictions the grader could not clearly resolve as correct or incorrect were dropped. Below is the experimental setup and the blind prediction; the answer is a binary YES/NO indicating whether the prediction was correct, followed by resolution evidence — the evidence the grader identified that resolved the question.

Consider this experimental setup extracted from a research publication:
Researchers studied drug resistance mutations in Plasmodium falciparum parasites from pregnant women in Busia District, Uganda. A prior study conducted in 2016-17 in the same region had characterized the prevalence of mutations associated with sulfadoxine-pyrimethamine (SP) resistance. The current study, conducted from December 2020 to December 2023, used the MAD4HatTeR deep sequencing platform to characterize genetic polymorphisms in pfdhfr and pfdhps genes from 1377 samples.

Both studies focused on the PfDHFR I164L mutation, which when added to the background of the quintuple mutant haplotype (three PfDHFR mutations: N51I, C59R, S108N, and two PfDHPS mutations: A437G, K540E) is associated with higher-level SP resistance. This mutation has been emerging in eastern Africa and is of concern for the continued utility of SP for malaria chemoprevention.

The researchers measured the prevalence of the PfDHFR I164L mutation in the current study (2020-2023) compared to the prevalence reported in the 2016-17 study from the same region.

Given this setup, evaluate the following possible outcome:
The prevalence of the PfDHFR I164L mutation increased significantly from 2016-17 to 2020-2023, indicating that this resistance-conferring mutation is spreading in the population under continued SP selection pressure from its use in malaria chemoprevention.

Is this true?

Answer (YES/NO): YES